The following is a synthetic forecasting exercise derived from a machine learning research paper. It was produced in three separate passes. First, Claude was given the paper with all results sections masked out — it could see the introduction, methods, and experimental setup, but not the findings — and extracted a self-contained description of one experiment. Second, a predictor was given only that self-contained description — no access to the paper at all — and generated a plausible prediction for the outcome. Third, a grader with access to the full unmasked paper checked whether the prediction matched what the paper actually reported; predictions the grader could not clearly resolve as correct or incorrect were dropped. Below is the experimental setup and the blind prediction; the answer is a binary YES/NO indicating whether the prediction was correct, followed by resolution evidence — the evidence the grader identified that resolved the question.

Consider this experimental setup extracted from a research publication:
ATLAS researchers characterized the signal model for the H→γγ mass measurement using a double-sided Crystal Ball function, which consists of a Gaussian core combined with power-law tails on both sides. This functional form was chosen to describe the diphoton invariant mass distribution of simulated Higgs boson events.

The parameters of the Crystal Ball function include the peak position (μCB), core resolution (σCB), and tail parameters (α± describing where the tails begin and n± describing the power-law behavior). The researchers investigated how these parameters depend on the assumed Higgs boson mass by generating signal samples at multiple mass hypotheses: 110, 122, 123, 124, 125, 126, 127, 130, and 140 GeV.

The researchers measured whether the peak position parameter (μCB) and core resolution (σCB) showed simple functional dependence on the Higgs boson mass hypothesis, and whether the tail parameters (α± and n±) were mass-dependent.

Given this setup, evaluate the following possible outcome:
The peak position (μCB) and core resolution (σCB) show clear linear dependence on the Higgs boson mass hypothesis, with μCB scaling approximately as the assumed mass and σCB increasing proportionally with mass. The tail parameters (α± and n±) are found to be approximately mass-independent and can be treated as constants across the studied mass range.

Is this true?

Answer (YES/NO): YES